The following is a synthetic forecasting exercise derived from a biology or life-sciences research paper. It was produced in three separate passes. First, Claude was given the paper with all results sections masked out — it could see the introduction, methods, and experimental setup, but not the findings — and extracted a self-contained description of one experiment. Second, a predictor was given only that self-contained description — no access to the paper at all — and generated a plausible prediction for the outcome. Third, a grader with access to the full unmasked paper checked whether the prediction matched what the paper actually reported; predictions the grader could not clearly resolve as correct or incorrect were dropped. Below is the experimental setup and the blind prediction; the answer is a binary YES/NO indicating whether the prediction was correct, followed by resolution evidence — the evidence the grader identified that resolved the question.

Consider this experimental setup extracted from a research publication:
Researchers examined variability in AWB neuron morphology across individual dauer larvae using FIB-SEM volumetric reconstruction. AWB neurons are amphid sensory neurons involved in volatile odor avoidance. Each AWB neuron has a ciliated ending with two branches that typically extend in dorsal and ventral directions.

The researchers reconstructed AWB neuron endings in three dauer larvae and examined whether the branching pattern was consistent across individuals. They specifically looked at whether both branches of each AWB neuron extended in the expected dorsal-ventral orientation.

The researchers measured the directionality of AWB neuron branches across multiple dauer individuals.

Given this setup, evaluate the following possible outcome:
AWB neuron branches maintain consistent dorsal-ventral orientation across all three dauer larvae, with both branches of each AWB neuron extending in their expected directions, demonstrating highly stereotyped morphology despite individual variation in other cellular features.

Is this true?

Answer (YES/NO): NO